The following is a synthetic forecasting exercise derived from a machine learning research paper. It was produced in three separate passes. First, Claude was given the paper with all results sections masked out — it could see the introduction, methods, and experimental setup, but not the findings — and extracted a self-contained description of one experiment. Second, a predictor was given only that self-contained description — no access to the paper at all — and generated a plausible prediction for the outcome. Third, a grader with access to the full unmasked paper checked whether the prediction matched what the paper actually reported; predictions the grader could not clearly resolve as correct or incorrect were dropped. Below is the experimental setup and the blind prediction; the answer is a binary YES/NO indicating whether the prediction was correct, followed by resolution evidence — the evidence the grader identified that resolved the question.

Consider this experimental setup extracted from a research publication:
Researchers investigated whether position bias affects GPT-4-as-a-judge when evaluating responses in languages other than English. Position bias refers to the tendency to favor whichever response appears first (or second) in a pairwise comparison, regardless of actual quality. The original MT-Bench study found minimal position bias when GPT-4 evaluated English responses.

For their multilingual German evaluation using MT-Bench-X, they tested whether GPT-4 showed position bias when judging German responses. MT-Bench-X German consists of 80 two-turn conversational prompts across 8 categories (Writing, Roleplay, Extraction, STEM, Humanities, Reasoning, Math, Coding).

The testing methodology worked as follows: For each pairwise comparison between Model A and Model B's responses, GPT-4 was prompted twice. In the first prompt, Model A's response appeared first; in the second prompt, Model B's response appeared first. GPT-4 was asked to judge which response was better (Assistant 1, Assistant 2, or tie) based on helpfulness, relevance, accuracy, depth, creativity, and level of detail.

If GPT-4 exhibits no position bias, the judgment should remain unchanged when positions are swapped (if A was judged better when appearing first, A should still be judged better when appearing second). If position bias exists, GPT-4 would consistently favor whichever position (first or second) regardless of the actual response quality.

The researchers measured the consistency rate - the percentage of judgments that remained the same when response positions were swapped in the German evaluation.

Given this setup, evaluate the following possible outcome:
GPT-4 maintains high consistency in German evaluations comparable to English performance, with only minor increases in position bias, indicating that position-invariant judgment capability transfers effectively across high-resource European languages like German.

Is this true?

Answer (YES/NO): NO